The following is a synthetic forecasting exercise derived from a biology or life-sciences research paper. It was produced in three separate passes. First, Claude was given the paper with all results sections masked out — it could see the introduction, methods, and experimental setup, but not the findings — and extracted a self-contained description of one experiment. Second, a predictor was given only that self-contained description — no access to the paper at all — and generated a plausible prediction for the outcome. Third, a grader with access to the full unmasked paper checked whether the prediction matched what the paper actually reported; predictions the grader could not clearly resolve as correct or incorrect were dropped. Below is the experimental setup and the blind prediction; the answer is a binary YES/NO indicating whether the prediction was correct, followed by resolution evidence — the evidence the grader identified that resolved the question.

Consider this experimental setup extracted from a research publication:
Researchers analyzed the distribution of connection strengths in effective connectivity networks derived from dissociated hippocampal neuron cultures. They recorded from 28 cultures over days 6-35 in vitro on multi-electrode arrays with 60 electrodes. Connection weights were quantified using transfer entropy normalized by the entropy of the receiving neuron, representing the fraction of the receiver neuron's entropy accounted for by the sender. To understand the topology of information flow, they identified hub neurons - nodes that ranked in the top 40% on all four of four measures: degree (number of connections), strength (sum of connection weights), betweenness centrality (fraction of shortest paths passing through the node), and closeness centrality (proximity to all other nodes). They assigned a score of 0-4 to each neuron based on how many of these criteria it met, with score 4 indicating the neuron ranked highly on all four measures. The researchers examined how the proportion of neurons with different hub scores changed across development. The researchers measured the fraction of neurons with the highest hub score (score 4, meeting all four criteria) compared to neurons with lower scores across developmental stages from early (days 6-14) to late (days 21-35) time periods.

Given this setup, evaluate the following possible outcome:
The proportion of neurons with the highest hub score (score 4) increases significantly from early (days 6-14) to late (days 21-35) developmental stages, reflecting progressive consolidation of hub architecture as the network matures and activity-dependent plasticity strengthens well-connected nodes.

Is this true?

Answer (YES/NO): YES